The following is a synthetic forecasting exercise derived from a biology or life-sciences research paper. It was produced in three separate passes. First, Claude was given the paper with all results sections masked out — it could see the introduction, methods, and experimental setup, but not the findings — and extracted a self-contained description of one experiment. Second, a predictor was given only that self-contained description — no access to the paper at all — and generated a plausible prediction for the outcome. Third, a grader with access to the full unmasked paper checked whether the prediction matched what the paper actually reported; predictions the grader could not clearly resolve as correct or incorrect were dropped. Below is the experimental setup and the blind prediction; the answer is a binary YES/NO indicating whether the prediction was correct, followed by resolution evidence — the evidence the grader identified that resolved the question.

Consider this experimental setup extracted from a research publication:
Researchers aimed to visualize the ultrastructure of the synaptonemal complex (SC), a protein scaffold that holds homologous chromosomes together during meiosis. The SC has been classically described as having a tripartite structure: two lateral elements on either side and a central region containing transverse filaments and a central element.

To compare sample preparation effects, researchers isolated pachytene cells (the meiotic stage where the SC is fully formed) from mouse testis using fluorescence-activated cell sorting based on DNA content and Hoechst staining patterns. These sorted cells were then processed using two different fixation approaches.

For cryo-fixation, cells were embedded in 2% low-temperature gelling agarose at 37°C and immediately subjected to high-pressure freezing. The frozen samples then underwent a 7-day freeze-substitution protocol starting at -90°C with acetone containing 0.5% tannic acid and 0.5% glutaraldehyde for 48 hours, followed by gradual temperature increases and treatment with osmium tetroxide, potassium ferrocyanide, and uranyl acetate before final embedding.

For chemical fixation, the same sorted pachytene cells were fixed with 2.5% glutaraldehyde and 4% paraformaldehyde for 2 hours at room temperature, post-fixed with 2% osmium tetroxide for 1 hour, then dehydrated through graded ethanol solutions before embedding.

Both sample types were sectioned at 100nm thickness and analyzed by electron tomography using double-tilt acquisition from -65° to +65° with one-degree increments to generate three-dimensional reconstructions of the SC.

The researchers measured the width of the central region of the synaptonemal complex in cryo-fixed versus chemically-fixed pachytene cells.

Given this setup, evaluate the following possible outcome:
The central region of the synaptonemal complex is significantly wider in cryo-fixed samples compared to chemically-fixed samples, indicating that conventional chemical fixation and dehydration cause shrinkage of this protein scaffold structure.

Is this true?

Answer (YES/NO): YES